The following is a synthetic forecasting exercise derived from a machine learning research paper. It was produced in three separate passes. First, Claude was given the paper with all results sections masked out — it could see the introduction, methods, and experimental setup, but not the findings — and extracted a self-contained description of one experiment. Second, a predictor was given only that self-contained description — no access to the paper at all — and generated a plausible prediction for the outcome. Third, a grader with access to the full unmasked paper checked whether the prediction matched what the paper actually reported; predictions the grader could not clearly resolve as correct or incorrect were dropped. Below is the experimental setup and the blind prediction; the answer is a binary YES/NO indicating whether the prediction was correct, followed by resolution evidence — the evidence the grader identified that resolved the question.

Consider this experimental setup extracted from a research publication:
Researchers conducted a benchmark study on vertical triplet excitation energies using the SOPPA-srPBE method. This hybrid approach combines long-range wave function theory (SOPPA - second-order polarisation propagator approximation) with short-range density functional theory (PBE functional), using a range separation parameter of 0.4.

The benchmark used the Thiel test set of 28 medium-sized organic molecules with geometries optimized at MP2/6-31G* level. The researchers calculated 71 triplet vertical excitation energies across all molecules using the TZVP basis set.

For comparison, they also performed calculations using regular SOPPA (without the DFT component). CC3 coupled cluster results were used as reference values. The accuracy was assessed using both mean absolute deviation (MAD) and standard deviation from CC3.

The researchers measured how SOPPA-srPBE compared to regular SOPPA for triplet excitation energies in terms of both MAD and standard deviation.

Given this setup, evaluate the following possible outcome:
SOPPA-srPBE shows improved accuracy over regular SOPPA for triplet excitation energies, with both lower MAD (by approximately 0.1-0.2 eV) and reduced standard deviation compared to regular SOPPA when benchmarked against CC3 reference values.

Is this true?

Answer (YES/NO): NO